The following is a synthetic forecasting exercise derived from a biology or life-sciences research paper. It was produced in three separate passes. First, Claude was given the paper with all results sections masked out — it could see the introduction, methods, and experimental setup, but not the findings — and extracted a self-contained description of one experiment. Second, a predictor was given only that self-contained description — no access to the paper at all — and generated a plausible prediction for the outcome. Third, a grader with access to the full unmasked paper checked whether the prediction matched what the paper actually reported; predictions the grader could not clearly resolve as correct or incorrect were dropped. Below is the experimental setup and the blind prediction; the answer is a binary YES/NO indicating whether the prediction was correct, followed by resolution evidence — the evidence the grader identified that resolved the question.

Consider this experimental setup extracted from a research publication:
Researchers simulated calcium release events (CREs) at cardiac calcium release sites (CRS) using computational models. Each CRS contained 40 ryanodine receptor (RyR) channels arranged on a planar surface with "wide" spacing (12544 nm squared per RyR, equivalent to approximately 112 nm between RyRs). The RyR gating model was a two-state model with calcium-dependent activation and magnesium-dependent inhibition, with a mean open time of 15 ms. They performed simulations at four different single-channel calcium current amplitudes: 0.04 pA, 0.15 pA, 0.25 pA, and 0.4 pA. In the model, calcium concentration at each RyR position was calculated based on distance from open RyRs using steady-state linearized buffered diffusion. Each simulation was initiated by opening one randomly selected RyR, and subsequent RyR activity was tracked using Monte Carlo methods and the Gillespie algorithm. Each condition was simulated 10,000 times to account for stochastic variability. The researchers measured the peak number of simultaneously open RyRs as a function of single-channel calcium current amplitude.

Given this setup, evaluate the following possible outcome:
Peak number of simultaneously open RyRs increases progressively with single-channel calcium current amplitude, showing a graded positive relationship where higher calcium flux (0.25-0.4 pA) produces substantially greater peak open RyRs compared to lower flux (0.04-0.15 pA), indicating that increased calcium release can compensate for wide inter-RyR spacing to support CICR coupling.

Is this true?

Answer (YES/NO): YES